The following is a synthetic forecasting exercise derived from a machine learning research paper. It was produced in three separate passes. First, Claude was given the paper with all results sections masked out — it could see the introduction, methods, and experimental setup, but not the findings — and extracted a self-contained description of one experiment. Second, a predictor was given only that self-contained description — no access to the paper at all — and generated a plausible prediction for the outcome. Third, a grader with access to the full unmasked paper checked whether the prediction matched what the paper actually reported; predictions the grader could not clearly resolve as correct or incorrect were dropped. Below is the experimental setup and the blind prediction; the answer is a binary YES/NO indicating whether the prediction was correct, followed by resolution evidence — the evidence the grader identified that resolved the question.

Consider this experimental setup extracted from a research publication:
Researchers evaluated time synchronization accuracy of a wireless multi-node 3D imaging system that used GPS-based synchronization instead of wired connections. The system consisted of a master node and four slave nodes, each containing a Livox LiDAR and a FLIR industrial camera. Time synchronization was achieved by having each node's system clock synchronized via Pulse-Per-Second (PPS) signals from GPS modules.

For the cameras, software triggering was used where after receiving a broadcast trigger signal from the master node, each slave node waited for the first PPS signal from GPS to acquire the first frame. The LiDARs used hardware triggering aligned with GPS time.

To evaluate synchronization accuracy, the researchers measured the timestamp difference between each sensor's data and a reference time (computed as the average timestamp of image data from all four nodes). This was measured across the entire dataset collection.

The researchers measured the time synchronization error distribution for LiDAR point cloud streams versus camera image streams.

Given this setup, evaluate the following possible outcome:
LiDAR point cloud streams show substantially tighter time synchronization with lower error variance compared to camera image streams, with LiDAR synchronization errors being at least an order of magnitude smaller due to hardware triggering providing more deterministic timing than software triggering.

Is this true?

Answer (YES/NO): NO